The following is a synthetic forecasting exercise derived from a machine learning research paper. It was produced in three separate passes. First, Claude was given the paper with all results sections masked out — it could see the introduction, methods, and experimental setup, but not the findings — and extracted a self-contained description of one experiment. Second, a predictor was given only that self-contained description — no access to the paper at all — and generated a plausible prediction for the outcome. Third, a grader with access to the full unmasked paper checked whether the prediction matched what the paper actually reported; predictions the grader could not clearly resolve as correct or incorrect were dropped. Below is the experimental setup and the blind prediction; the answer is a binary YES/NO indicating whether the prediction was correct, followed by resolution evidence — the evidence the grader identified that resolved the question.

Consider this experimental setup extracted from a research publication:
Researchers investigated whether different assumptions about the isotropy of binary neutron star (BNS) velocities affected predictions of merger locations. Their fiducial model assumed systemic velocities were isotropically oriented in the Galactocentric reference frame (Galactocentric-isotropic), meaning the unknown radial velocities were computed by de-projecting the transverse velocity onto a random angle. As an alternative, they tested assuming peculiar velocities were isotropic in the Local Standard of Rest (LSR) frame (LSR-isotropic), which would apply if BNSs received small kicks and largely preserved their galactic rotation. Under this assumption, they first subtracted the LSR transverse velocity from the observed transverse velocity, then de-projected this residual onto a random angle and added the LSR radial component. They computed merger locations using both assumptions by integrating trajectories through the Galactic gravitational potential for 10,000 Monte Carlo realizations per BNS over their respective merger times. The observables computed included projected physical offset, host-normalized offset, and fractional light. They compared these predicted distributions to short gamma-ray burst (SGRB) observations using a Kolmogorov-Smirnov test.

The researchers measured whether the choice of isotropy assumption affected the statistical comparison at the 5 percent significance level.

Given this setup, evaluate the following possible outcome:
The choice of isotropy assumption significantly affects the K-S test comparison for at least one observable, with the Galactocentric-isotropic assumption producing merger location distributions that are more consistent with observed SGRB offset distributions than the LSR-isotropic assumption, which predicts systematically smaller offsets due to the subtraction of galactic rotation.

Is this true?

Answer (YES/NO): NO